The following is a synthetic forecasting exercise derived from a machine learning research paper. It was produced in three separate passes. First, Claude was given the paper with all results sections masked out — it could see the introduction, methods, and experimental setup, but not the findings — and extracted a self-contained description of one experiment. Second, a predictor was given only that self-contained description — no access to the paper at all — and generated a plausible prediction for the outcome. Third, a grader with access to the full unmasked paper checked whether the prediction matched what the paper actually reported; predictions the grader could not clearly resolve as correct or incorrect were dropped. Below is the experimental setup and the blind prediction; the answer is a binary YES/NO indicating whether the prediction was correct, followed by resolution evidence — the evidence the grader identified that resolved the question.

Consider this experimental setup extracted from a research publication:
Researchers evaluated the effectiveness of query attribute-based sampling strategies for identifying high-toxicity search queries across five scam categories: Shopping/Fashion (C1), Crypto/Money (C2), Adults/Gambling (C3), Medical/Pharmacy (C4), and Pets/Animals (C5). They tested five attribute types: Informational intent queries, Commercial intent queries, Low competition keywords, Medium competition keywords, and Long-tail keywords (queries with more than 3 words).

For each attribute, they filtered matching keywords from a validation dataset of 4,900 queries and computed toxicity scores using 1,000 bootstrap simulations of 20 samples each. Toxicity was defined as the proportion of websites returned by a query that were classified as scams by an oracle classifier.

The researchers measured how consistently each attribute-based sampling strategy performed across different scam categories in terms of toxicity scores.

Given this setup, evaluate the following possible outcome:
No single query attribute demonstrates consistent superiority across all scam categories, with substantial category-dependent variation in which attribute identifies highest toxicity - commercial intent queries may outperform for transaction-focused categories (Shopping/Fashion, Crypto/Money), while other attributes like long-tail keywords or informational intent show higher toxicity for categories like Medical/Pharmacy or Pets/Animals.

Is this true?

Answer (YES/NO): NO